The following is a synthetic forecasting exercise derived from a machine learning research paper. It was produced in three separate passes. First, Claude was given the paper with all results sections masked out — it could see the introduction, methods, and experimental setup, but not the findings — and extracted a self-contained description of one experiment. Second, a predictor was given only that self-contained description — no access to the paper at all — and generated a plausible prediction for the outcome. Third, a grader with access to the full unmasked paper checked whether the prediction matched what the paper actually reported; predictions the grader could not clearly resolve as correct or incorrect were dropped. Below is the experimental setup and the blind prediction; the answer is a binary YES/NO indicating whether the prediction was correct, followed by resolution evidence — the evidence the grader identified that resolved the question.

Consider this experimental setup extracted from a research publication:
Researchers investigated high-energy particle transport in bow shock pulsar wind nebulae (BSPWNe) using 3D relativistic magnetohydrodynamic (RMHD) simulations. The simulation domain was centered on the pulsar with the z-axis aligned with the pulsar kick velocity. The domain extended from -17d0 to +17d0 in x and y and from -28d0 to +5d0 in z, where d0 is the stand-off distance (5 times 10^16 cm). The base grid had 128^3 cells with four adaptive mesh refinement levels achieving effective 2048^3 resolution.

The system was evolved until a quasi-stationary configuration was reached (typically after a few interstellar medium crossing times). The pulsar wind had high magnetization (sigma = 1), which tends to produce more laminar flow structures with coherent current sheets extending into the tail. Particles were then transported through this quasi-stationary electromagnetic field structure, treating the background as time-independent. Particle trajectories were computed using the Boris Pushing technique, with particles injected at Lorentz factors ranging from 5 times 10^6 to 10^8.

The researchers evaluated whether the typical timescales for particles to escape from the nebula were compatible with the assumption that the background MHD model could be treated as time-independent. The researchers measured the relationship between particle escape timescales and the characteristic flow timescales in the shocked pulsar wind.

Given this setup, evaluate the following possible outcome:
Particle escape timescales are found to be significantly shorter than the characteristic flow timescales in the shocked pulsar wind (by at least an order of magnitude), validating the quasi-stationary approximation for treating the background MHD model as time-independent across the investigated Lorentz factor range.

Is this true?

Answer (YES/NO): NO